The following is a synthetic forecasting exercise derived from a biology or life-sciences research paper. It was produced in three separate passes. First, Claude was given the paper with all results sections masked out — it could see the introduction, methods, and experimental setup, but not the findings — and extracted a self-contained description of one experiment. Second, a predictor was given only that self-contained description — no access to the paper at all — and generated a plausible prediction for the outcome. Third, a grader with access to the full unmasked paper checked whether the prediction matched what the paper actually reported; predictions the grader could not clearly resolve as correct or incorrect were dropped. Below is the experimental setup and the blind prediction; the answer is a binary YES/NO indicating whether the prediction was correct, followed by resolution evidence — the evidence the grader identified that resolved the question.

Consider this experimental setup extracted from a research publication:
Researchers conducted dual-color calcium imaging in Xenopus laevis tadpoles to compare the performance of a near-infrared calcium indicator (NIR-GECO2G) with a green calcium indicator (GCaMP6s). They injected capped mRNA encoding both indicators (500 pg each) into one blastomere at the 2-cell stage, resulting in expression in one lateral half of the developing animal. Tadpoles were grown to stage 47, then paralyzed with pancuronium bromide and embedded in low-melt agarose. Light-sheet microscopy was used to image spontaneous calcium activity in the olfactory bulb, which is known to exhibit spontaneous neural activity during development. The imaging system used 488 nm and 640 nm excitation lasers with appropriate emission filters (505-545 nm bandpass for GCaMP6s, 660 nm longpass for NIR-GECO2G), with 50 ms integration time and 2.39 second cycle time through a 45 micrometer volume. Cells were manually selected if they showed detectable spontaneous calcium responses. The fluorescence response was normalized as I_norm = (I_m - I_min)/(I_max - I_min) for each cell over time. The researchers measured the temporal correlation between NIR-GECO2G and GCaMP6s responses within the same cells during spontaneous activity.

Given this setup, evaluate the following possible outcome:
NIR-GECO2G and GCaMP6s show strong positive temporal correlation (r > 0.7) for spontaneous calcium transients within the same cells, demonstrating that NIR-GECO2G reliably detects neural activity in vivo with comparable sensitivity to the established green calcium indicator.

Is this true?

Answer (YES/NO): NO